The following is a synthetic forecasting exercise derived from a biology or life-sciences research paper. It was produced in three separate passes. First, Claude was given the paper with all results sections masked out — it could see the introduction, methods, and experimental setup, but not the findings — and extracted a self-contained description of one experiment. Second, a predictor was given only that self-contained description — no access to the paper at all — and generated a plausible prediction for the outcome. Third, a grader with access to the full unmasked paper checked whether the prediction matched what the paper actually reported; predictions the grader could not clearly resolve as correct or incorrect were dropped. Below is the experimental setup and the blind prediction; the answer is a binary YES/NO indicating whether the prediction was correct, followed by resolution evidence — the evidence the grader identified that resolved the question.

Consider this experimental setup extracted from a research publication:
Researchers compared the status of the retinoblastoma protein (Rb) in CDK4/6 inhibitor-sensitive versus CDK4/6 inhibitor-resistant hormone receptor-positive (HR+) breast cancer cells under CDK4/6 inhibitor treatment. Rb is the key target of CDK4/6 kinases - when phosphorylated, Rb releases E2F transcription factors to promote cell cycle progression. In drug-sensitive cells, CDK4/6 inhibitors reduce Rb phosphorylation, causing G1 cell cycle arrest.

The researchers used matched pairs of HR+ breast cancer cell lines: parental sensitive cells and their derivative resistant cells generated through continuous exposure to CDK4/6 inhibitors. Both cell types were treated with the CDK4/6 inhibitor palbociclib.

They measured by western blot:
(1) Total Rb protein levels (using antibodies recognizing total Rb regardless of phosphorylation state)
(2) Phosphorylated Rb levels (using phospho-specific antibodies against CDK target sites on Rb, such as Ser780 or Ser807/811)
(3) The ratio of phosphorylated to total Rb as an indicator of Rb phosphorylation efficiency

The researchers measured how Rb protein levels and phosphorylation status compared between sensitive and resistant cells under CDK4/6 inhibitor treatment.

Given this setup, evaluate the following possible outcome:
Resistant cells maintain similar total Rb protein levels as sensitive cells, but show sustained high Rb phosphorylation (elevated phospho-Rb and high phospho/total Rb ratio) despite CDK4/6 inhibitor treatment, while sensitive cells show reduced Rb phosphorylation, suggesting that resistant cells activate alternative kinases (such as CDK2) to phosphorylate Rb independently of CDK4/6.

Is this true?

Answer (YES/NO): NO